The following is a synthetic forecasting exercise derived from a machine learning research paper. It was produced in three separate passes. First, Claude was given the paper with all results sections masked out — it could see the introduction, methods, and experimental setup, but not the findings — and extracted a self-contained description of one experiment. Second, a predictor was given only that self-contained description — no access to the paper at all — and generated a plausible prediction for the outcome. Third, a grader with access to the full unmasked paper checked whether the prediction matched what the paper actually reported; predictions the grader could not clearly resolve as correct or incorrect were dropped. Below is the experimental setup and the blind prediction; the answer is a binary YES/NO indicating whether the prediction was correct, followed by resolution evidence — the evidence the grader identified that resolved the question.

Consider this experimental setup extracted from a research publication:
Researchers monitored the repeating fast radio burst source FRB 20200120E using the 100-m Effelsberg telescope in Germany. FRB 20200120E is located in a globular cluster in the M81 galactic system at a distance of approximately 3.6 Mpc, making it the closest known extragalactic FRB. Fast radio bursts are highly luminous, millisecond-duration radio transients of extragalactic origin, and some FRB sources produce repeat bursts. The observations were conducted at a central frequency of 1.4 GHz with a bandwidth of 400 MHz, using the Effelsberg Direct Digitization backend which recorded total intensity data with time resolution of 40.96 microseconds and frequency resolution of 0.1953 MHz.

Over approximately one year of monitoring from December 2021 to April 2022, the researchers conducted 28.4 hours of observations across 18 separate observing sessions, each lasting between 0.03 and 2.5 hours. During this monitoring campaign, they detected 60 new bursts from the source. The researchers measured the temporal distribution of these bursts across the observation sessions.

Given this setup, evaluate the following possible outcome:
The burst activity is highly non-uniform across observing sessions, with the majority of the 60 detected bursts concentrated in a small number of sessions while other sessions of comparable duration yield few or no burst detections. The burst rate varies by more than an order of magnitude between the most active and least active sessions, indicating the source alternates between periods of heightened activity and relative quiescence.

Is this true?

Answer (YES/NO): YES